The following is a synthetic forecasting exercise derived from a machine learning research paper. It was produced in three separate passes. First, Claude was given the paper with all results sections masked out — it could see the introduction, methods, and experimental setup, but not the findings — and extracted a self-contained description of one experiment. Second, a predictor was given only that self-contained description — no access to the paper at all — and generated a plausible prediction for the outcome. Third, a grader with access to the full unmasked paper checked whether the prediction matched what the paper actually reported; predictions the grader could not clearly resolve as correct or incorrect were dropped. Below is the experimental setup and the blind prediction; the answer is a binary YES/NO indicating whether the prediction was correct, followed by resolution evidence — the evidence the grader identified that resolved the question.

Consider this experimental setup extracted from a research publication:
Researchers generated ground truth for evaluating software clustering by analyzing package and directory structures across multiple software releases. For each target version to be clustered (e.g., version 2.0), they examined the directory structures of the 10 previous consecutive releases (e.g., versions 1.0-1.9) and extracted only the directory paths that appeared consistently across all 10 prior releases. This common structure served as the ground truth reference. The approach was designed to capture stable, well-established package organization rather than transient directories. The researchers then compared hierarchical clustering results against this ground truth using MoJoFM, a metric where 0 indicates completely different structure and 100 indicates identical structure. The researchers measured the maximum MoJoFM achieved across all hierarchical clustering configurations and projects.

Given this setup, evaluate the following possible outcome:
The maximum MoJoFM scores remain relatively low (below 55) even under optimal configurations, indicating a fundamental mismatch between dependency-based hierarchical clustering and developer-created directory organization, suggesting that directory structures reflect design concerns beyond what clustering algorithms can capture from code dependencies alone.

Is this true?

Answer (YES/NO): NO